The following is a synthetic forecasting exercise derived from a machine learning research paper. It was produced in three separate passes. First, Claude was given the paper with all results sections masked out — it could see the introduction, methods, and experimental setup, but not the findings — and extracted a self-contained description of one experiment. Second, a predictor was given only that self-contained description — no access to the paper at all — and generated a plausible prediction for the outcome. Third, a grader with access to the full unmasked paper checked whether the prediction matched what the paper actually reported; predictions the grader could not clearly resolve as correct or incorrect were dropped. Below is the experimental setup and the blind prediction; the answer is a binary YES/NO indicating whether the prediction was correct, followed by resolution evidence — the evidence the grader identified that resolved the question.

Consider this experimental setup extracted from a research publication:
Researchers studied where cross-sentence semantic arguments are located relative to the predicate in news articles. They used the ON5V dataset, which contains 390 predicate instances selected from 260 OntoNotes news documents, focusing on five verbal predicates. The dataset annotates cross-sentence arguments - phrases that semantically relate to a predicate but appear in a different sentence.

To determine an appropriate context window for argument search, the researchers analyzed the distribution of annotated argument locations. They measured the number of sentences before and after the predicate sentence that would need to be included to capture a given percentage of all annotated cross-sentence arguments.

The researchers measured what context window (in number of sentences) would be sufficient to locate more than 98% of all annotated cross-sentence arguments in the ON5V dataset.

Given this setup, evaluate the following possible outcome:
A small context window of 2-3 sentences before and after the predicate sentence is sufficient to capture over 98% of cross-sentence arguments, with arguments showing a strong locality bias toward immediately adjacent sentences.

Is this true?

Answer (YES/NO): NO